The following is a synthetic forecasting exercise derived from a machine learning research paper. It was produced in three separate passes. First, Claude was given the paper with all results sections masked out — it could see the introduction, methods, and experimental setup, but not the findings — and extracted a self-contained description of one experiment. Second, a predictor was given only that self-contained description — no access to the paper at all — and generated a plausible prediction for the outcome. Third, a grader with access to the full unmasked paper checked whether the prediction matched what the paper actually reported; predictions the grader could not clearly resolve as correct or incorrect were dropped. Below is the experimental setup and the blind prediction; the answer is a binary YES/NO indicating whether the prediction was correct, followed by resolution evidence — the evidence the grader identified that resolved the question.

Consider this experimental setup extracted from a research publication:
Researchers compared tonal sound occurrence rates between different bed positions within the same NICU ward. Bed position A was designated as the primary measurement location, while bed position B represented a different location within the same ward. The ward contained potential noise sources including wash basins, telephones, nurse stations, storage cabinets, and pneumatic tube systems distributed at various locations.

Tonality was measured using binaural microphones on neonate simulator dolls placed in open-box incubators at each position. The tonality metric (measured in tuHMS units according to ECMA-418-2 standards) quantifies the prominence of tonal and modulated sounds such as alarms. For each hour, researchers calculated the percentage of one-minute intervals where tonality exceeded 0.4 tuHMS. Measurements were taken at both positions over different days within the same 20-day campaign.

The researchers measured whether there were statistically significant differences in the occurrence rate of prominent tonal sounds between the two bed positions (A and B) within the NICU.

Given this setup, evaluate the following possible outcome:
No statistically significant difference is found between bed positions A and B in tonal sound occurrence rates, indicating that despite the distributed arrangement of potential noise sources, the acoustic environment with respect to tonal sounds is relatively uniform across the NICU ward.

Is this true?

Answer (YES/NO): YES